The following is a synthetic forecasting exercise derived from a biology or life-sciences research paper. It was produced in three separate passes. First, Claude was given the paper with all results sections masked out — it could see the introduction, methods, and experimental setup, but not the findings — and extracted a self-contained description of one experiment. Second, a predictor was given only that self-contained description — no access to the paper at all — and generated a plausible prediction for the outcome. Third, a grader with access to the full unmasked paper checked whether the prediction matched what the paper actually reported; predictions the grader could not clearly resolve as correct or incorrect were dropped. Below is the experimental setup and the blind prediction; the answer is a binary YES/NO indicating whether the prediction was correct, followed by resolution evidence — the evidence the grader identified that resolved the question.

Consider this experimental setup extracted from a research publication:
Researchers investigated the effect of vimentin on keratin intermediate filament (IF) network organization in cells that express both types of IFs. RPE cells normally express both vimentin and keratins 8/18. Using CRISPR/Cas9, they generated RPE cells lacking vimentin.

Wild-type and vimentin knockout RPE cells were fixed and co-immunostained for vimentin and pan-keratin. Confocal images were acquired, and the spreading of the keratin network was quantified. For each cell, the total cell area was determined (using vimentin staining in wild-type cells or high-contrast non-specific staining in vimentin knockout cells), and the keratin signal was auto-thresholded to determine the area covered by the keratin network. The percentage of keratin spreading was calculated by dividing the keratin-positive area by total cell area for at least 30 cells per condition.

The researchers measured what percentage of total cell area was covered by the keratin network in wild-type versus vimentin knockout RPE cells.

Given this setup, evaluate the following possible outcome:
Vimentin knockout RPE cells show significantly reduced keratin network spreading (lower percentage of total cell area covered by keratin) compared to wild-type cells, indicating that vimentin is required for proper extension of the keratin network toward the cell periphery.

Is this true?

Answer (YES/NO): YES